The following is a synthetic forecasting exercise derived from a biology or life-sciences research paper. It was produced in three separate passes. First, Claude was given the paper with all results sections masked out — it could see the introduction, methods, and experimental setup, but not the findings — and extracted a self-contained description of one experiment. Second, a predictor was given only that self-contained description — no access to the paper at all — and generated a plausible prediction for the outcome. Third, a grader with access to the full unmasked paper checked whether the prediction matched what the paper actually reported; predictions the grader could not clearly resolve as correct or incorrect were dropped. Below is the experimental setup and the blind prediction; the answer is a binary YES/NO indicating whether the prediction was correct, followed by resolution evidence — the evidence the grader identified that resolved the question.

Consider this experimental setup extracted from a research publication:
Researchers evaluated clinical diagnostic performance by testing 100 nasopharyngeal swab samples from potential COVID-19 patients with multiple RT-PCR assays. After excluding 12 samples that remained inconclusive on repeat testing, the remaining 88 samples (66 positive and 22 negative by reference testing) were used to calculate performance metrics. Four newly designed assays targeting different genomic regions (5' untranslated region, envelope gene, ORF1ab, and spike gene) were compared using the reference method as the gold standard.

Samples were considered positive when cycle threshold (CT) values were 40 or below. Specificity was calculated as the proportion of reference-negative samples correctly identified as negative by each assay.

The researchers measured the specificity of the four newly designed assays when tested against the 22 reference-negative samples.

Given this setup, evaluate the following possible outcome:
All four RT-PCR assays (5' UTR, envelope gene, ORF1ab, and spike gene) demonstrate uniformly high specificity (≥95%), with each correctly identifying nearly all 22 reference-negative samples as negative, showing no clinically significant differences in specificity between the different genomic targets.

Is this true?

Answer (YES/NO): YES